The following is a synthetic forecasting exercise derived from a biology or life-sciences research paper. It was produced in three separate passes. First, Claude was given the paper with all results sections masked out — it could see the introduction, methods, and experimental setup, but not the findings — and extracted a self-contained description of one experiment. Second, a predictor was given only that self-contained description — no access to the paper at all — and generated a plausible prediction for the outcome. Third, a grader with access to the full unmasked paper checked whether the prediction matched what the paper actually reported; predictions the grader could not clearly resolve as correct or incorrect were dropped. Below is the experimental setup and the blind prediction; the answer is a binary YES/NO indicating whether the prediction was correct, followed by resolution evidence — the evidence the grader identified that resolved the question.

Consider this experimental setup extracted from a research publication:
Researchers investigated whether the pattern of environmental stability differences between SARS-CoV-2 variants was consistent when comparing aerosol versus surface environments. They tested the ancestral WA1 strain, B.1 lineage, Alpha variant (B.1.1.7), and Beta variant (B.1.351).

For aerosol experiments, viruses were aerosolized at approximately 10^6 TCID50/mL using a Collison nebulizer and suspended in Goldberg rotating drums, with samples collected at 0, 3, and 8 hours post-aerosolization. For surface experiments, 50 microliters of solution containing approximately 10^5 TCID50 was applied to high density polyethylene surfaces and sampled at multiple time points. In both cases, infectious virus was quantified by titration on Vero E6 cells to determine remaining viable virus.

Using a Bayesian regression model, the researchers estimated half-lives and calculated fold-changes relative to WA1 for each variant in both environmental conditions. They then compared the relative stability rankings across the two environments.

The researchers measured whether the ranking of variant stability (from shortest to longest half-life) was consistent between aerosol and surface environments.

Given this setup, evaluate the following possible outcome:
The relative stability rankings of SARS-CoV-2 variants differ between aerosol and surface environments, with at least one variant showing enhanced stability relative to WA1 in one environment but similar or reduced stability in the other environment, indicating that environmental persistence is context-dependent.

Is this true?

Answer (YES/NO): NO